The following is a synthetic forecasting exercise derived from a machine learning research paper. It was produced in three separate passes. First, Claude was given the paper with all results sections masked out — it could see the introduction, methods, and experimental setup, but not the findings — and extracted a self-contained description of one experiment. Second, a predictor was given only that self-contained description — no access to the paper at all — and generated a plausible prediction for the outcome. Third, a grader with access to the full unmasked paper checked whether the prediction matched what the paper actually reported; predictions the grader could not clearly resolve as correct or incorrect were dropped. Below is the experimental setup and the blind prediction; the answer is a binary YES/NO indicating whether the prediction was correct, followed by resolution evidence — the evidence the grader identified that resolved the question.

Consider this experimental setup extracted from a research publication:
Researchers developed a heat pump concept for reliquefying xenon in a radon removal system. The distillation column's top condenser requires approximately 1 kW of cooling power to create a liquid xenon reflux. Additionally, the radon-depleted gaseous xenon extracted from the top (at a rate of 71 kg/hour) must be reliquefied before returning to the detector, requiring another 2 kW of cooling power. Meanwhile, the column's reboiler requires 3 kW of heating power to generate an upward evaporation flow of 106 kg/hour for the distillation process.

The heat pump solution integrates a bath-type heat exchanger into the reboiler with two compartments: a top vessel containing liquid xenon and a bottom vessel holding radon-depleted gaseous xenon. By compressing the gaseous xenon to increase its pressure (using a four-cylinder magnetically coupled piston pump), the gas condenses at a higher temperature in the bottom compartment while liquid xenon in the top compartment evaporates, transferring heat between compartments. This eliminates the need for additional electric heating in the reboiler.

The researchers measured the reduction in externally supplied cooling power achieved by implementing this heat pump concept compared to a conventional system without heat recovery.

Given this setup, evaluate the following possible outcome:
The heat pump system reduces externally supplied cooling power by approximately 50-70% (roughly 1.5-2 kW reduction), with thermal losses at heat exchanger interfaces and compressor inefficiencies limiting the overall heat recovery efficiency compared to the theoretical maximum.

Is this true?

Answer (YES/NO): YES